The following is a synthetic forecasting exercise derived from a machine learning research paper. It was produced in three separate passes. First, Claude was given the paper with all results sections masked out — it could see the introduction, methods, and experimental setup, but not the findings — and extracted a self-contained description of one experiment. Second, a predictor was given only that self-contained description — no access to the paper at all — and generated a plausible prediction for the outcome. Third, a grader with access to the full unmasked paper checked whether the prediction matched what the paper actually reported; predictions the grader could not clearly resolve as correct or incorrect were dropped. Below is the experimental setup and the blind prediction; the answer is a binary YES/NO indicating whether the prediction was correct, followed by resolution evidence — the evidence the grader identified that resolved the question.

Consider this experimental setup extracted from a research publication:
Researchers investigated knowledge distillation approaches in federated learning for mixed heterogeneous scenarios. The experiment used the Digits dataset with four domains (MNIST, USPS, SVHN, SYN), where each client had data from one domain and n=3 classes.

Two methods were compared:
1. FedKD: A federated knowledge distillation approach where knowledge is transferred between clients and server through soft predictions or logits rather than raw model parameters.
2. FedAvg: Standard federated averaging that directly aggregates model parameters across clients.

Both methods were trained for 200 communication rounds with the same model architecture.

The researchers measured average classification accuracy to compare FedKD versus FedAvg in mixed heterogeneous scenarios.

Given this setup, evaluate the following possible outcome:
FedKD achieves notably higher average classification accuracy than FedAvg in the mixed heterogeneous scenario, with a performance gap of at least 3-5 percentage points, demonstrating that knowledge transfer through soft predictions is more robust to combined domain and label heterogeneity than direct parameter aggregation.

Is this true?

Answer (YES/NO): NO